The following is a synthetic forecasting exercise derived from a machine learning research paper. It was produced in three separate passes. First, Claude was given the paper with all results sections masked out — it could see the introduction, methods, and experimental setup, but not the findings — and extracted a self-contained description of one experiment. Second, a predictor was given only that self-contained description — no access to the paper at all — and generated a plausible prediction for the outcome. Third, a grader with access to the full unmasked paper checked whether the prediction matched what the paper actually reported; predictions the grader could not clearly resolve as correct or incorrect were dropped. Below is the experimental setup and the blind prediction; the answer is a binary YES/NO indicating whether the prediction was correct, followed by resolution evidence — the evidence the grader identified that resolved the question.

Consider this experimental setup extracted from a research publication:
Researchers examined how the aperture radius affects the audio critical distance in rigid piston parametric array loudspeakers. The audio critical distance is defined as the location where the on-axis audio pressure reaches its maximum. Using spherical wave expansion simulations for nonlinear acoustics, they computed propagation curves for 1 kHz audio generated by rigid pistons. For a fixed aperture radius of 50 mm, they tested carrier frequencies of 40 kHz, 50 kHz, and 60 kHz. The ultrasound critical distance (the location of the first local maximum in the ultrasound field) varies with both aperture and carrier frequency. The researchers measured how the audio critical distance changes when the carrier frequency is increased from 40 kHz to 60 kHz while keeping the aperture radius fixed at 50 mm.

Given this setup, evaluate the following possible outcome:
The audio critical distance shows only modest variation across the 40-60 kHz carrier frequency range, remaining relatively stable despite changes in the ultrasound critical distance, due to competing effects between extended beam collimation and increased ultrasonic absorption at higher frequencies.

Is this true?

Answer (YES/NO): NO